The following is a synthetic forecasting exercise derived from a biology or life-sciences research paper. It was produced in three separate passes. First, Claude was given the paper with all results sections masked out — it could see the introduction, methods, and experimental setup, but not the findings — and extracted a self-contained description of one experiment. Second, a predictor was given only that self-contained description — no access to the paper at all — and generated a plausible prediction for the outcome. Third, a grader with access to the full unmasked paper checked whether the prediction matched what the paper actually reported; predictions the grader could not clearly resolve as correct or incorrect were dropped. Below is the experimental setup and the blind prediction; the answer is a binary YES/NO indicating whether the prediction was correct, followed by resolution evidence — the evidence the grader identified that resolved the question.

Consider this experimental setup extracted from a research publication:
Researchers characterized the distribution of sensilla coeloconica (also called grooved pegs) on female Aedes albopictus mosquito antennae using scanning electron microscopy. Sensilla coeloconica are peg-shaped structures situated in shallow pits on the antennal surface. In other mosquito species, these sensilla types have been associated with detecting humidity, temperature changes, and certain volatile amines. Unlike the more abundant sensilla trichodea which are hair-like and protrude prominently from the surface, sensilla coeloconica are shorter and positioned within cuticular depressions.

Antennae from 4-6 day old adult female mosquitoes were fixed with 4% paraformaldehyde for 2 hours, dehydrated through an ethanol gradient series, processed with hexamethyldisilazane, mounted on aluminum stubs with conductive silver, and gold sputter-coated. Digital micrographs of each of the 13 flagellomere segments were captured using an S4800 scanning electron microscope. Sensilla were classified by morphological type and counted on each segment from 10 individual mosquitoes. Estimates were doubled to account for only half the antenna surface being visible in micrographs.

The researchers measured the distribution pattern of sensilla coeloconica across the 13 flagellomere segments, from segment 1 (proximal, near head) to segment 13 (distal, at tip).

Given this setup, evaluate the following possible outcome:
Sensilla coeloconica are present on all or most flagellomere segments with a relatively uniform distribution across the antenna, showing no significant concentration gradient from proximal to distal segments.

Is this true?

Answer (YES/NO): NO